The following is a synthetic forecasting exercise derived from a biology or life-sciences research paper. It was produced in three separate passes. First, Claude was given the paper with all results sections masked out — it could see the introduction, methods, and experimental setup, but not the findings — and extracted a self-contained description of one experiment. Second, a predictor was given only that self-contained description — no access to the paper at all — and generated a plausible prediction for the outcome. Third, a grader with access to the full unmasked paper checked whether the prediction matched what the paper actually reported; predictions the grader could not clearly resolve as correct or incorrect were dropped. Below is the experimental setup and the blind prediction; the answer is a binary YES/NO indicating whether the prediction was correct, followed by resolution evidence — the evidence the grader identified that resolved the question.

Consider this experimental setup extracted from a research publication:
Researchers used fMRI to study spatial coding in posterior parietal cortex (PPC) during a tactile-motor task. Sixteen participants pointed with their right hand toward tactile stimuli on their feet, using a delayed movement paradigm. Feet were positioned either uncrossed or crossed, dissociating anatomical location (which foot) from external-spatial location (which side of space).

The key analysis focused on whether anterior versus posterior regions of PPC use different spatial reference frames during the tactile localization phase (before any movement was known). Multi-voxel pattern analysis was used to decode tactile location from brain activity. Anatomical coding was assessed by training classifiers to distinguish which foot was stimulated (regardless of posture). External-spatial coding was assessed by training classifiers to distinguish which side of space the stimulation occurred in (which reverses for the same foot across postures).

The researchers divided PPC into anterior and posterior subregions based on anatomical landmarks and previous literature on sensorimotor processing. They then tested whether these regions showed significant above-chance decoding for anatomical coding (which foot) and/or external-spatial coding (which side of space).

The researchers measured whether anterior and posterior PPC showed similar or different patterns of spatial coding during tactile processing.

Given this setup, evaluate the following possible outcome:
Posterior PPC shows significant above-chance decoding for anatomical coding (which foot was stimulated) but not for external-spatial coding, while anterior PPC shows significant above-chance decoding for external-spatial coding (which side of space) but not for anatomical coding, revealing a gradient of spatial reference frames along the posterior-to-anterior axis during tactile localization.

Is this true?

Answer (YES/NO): NO